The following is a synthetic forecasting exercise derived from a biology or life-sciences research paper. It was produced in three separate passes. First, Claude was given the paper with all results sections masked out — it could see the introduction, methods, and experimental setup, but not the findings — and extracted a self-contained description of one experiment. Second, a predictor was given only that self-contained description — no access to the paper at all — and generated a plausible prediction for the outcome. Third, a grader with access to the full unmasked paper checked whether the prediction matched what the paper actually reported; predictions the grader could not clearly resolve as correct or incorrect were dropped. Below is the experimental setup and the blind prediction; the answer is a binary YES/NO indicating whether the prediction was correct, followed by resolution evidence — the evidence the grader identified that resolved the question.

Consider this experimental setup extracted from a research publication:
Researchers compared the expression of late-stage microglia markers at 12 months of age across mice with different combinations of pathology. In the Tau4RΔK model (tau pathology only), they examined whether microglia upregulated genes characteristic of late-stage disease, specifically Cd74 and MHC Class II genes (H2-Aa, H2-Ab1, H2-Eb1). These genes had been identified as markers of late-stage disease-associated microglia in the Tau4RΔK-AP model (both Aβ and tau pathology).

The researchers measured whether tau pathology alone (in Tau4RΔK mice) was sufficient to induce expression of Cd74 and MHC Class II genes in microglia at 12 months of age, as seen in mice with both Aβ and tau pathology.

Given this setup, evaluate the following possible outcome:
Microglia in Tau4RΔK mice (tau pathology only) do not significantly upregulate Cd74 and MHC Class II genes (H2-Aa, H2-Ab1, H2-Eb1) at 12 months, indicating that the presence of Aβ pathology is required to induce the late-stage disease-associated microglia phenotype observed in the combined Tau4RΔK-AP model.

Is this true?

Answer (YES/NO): NO